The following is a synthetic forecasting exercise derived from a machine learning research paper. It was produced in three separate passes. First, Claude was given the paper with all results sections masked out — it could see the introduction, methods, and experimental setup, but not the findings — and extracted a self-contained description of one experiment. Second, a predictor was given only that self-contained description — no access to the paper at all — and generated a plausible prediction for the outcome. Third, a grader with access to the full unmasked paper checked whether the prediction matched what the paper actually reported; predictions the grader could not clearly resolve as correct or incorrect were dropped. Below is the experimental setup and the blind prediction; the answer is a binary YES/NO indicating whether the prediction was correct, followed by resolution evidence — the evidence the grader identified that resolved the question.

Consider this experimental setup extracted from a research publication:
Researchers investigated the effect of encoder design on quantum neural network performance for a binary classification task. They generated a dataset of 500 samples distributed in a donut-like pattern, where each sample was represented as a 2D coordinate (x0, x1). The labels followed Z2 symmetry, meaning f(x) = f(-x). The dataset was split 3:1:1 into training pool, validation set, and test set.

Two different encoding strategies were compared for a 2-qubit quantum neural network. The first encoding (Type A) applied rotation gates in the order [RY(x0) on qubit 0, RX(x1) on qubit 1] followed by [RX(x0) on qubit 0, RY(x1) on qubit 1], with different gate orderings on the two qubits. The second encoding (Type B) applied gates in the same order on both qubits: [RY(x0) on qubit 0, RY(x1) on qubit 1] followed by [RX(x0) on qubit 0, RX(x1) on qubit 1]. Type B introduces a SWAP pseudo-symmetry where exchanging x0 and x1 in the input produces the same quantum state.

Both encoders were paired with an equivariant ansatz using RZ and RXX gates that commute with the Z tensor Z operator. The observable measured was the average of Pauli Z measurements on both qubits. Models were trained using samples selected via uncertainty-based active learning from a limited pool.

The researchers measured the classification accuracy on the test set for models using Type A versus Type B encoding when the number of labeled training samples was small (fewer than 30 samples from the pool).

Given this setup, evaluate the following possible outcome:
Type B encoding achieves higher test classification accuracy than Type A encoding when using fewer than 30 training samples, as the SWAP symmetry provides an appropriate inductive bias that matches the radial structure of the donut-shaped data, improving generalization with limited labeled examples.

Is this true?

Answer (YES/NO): NO